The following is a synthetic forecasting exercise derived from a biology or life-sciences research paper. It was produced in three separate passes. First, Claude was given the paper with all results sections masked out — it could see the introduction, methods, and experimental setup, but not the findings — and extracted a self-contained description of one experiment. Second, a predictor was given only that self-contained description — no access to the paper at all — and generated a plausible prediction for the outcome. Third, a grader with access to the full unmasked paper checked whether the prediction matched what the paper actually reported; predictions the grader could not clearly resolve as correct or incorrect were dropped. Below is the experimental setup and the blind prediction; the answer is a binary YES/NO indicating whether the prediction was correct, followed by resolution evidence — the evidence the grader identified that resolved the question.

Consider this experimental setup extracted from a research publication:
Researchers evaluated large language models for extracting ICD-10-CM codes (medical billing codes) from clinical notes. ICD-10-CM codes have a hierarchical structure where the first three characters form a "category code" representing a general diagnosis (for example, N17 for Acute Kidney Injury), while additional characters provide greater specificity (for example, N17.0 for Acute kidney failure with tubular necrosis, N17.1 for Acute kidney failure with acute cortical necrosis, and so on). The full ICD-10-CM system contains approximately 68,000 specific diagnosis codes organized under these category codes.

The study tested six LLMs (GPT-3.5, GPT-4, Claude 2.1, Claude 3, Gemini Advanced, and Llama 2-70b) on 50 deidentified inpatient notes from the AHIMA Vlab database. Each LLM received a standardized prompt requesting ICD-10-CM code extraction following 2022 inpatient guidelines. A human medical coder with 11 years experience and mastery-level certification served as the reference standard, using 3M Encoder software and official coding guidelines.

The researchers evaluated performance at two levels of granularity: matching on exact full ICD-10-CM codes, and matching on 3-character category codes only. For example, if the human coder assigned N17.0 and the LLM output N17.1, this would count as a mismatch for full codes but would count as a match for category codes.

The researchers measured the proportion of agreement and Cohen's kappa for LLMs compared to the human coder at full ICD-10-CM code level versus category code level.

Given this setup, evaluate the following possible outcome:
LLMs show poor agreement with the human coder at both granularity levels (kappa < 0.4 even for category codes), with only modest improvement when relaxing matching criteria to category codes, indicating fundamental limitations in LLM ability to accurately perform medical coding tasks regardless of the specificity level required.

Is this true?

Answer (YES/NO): YES